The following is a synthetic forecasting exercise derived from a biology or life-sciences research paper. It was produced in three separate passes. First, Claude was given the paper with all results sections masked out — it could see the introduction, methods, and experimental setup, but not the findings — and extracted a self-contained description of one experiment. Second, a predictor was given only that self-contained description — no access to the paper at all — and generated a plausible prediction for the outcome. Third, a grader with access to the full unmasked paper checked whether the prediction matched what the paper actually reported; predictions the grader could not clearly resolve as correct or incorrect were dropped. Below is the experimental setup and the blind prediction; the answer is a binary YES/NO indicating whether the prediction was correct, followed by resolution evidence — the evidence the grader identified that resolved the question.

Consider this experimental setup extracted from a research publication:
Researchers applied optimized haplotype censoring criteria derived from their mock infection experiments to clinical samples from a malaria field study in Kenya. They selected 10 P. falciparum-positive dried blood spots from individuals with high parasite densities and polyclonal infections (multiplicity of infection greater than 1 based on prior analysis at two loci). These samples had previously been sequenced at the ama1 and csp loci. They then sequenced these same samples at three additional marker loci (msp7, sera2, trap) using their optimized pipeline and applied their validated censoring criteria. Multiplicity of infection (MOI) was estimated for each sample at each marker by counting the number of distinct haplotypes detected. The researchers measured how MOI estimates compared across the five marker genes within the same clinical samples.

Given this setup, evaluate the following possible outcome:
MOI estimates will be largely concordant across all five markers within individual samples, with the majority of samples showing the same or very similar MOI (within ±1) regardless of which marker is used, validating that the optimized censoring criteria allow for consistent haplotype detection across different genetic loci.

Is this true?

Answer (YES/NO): NO